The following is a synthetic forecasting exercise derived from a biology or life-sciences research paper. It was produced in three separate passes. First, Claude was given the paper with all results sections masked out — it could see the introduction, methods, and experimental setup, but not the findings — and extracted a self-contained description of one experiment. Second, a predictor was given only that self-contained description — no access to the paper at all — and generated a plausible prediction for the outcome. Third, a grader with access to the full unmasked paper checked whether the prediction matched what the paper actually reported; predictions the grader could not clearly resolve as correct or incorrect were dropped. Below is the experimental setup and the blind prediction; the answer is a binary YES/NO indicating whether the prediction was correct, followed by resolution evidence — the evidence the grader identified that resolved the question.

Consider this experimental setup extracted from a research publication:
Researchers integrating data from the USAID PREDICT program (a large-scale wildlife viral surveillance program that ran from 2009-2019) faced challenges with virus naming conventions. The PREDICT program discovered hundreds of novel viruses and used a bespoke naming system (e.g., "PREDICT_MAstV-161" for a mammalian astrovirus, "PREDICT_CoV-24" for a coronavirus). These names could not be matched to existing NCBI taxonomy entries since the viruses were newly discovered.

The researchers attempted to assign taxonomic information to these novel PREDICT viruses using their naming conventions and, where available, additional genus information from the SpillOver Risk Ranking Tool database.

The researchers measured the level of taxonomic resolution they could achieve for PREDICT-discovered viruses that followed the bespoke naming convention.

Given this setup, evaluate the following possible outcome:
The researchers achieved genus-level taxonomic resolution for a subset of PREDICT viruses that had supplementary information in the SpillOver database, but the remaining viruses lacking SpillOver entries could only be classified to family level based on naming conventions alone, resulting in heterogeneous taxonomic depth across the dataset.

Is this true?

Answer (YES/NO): NO